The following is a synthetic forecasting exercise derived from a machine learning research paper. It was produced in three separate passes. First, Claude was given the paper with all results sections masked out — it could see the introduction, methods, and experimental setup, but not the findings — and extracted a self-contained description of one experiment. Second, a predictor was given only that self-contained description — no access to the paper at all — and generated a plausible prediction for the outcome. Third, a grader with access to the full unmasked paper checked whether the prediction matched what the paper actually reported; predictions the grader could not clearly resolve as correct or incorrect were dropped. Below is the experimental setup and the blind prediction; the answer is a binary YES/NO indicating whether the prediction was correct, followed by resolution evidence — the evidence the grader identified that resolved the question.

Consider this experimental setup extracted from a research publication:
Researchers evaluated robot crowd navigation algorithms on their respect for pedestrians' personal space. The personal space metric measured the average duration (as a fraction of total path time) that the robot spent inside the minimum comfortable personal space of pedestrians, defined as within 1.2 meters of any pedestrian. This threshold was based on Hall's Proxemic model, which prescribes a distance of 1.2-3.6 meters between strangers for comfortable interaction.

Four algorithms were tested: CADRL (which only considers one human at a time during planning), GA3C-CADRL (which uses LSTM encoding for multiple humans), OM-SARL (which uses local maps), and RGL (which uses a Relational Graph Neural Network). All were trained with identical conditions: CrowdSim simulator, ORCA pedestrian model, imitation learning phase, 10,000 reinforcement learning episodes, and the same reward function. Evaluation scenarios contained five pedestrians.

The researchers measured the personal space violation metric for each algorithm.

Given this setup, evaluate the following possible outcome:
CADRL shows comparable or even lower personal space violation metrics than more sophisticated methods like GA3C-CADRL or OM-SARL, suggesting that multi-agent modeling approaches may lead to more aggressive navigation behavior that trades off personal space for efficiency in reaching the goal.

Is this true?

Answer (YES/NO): NO